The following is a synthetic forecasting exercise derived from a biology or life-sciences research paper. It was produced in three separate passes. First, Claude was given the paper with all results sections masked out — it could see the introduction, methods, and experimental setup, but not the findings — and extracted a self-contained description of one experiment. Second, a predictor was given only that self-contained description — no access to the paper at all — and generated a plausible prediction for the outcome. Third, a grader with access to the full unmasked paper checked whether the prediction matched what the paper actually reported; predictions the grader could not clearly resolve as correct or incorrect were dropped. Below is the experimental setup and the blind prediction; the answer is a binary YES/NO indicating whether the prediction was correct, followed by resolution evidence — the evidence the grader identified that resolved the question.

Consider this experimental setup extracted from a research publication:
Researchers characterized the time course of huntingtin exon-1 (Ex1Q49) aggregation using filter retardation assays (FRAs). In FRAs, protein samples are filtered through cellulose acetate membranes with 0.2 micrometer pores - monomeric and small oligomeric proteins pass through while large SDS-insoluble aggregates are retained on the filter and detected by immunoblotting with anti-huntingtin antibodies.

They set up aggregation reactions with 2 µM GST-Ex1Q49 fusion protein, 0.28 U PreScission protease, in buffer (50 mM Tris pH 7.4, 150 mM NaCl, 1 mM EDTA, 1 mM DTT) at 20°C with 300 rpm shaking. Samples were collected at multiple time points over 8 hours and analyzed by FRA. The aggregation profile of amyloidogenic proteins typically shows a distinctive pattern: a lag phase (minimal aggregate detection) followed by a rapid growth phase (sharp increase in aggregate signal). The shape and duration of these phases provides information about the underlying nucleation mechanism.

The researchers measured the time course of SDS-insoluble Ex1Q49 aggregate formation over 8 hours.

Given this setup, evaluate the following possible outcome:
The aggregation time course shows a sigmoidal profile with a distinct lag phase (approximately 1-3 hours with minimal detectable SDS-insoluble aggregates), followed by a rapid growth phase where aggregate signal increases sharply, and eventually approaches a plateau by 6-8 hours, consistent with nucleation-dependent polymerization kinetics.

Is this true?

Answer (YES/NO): YES